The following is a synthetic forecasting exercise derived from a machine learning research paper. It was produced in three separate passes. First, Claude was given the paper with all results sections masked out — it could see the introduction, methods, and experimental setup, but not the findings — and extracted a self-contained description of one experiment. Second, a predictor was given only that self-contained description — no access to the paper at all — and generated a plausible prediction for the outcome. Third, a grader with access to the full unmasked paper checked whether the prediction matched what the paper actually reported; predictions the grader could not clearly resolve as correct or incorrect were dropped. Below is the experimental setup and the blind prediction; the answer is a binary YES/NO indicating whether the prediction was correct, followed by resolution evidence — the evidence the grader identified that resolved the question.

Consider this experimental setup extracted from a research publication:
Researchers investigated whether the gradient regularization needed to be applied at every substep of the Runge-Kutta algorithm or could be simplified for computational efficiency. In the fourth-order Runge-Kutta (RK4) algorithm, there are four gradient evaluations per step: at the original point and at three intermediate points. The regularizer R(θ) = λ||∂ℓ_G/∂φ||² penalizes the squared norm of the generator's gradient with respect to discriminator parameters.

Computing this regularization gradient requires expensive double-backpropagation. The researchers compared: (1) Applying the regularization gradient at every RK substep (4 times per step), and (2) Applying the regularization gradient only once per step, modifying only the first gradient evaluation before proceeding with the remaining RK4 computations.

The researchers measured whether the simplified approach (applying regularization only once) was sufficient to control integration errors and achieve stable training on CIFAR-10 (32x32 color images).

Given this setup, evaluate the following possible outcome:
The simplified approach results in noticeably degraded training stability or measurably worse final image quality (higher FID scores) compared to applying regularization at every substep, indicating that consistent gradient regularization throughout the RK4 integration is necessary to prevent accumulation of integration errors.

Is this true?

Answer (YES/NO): NO